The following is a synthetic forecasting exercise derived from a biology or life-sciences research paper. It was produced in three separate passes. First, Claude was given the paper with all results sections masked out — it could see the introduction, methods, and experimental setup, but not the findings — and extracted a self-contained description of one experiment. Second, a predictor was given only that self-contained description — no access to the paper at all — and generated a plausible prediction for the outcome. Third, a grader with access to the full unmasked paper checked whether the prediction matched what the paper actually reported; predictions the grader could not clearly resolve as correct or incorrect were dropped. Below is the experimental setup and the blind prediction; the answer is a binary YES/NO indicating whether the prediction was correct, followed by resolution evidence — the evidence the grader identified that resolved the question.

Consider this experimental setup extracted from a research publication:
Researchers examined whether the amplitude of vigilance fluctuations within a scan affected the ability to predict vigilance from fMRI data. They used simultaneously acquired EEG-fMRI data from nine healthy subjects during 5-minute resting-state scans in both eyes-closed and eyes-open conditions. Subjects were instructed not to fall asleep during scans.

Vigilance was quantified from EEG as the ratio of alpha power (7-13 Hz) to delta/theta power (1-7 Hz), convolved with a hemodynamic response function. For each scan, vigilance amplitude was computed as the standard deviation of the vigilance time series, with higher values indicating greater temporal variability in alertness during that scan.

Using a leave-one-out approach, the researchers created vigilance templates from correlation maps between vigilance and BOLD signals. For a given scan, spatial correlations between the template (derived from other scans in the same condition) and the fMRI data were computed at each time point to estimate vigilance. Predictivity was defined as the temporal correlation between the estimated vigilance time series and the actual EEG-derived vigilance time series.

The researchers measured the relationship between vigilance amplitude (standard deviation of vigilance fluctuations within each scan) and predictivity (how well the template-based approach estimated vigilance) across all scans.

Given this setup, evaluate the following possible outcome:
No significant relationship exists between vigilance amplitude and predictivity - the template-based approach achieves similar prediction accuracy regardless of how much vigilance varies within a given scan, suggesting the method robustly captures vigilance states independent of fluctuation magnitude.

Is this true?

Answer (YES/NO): NO